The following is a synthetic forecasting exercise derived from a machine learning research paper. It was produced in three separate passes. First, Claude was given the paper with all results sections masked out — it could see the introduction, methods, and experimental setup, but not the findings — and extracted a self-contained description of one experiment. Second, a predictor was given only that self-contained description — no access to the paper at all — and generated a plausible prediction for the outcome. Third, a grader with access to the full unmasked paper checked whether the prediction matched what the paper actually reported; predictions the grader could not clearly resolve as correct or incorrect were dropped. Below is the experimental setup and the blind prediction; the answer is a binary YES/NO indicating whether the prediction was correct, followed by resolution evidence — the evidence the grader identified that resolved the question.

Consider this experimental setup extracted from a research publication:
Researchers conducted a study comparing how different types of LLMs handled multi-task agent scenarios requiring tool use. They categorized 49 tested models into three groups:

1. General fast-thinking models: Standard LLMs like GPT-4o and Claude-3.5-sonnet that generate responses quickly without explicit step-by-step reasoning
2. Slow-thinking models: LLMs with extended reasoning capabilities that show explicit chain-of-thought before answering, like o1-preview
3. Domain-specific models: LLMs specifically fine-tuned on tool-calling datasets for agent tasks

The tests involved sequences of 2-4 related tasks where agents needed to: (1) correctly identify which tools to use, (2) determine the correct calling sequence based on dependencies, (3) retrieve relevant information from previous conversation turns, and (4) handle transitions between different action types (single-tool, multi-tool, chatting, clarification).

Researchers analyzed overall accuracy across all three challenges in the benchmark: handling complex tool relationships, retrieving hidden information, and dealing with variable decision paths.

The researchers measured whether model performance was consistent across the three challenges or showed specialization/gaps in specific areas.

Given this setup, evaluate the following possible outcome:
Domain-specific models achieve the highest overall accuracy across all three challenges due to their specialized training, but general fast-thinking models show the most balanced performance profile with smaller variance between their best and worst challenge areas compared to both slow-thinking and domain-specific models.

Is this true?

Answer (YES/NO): NO